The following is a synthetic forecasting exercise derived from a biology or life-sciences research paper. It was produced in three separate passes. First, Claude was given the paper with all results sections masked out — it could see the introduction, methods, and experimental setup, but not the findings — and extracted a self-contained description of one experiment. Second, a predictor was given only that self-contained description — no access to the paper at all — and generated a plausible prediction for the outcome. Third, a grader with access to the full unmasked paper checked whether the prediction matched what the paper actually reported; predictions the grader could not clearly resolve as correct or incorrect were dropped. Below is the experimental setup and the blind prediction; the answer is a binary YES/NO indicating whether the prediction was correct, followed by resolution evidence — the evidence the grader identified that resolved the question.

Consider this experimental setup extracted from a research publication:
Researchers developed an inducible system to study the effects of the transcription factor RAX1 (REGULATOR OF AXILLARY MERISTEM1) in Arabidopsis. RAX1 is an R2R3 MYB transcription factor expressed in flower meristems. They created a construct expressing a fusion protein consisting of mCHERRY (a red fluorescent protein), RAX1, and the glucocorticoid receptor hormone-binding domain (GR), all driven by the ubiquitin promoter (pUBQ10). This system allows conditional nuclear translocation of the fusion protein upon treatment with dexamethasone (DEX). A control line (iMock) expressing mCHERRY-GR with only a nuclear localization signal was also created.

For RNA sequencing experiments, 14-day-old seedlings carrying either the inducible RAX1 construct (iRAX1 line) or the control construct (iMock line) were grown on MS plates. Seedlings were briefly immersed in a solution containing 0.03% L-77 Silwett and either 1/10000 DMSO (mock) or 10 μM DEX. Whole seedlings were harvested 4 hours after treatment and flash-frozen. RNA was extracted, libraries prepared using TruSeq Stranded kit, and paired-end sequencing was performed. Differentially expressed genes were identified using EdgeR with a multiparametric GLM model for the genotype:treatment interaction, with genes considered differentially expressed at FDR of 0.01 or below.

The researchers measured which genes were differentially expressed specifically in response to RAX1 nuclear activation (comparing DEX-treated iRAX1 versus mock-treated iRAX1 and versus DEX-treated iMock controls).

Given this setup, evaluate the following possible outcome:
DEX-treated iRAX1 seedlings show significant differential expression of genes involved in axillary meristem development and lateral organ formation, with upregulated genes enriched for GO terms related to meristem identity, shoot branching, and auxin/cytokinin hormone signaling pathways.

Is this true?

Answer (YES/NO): NO